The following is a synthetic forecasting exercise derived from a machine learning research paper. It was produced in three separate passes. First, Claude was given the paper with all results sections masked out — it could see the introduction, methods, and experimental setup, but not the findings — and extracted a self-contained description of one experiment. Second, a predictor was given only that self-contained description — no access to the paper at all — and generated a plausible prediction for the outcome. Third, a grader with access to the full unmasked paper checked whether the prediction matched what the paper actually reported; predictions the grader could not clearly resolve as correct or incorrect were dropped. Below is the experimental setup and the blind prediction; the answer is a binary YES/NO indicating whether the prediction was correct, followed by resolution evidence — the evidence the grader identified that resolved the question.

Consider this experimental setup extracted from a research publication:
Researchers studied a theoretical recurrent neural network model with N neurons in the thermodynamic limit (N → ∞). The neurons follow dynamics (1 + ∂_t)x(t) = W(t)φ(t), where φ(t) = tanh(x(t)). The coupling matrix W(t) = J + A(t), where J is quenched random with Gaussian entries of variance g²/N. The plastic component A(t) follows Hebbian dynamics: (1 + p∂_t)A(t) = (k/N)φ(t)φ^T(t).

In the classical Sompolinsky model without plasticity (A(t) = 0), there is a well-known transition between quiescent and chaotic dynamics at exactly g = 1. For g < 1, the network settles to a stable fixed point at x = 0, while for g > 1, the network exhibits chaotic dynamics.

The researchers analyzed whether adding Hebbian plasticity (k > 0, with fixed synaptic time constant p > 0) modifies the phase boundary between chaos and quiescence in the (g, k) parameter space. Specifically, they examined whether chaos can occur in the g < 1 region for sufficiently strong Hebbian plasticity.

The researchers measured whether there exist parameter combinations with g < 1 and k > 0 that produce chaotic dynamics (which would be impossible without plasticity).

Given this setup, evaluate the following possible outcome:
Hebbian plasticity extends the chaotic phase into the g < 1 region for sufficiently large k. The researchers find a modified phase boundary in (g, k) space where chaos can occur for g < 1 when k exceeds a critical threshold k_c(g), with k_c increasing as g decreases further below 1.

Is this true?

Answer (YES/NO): YES